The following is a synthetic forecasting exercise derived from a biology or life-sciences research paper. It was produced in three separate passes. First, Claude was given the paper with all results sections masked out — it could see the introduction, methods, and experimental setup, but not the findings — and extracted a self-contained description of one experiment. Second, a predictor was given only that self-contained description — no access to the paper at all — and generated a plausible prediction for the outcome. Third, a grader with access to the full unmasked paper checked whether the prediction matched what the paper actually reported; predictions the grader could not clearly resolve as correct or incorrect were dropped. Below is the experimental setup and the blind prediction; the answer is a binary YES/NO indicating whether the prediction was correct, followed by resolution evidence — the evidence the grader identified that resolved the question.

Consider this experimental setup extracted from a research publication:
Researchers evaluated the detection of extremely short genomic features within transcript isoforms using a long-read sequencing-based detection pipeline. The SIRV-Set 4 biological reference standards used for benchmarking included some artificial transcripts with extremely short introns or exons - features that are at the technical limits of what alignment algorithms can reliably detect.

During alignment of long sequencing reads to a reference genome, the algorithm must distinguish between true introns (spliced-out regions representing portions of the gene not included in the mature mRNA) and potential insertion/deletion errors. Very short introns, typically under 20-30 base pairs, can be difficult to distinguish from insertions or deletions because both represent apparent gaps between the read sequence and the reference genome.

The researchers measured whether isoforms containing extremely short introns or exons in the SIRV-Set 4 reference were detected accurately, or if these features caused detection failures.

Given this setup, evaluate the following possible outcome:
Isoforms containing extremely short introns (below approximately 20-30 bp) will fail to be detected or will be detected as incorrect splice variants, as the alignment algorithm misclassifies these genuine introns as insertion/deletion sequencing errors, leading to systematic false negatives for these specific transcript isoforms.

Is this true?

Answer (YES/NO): YES